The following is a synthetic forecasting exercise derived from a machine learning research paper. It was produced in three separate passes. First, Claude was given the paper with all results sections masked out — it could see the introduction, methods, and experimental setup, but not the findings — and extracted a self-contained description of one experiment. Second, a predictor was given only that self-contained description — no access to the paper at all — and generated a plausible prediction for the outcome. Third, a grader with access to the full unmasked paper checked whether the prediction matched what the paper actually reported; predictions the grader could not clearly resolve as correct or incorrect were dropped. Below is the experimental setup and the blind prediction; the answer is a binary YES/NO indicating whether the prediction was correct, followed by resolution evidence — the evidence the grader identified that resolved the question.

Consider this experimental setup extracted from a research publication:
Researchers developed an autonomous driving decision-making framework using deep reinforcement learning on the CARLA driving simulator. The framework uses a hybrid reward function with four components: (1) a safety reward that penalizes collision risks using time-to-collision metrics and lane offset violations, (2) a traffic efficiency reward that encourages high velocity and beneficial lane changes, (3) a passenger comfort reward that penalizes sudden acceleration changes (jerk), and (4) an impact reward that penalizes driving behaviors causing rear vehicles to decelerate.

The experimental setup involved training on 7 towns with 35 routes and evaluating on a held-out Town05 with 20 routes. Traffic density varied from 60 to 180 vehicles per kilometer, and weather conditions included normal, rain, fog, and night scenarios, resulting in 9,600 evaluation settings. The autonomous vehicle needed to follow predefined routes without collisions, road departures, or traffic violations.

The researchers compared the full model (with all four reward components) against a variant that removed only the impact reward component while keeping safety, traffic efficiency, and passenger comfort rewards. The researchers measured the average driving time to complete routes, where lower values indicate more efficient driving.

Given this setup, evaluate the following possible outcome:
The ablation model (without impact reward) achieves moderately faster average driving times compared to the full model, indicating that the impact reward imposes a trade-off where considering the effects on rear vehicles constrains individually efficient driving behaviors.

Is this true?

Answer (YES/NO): NO